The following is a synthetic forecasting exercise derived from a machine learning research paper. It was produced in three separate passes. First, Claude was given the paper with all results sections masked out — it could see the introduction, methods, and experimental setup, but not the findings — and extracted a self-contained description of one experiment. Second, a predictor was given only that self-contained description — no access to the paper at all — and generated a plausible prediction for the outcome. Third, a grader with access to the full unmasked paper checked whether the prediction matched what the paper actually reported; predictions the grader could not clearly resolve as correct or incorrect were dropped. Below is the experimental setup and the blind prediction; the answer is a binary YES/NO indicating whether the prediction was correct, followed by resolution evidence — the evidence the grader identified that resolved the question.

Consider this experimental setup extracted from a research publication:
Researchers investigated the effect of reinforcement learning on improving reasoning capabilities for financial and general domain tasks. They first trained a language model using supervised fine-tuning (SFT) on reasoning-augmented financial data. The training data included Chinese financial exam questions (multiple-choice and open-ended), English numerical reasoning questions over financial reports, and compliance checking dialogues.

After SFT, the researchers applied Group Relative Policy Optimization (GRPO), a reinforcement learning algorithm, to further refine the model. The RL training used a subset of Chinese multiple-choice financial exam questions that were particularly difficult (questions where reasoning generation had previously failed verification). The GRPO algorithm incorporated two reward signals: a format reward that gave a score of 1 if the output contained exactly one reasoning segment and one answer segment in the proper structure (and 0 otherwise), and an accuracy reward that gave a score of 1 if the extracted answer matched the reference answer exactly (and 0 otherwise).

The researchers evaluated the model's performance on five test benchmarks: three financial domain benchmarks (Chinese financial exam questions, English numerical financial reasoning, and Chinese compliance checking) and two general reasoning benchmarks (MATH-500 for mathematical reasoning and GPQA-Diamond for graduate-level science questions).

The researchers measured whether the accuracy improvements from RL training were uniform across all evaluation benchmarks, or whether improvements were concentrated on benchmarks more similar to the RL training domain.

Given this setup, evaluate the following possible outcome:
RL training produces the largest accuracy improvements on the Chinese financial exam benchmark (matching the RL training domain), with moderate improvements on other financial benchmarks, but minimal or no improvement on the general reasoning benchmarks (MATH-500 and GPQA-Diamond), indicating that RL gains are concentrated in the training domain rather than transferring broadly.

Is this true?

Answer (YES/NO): NO